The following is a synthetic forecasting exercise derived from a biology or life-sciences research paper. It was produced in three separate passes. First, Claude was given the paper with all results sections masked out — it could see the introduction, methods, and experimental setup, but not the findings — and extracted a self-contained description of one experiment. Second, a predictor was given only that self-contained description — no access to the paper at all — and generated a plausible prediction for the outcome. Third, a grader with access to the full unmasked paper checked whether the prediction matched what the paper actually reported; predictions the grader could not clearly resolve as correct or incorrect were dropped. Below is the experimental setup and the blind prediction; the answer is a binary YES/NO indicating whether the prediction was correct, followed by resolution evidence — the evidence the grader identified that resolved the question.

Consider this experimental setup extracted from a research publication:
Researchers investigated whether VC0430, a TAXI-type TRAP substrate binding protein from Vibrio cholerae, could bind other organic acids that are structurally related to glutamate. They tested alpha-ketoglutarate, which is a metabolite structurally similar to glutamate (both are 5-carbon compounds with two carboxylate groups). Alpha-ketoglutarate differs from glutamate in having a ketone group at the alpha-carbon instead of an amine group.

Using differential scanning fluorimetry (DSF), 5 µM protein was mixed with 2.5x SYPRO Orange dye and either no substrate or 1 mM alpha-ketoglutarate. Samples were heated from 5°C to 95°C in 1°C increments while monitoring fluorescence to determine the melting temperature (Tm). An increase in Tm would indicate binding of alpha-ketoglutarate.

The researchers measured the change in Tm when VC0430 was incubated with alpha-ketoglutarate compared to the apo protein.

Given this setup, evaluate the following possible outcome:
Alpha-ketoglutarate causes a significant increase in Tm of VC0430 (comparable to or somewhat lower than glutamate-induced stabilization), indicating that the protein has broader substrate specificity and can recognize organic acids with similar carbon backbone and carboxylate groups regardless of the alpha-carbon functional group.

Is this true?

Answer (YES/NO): NO